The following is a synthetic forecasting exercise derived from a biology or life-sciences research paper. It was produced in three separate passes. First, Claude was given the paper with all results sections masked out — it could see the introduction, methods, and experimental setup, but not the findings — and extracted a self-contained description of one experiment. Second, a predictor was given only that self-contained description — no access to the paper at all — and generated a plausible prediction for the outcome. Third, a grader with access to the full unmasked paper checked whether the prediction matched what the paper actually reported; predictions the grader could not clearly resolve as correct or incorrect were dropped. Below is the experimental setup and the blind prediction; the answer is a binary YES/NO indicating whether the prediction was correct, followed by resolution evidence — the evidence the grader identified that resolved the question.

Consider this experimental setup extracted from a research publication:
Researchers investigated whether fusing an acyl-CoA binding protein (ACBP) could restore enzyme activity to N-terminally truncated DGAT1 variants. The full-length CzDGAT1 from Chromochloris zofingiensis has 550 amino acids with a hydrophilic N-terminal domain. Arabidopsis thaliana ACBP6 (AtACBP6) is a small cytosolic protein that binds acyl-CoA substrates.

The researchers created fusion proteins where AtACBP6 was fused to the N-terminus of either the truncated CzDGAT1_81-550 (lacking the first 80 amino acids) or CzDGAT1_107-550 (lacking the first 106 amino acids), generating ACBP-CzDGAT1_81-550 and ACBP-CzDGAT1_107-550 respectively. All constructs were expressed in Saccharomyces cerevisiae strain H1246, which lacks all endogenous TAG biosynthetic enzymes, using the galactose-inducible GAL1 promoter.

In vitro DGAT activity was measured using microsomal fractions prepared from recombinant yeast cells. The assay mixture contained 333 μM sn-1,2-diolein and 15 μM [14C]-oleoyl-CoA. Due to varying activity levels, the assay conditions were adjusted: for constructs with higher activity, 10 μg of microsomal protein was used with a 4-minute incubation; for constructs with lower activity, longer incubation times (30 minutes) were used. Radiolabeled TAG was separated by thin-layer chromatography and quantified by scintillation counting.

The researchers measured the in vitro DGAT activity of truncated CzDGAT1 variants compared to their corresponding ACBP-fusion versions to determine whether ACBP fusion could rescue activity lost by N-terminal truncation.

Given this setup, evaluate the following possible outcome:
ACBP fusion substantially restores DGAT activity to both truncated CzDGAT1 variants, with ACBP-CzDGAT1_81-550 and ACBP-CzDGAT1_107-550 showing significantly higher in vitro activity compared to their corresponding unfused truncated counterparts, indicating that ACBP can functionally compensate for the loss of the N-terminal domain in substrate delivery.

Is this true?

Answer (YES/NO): NO